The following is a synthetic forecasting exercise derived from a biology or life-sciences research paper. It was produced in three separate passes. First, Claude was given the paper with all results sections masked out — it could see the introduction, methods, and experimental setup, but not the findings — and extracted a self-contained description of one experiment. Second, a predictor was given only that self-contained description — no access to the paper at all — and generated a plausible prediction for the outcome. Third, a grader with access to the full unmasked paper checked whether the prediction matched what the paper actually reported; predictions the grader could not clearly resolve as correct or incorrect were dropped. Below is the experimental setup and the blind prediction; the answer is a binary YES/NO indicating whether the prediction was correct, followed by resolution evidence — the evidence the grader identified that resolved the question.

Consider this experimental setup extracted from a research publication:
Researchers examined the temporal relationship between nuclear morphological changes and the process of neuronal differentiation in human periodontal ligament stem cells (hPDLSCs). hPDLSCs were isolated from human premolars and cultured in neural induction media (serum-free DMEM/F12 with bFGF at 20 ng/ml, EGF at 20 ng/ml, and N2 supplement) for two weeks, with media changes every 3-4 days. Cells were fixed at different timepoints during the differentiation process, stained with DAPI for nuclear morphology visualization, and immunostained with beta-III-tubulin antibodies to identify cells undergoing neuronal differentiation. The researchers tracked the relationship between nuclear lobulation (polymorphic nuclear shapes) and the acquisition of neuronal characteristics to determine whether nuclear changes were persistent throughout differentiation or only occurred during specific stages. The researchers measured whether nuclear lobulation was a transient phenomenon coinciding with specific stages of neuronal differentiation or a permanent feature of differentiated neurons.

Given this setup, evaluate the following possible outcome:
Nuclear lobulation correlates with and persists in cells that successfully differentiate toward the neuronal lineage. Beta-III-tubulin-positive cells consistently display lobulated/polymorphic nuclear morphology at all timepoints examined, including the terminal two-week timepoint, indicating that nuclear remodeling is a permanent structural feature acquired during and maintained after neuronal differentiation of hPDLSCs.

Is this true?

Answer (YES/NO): NO